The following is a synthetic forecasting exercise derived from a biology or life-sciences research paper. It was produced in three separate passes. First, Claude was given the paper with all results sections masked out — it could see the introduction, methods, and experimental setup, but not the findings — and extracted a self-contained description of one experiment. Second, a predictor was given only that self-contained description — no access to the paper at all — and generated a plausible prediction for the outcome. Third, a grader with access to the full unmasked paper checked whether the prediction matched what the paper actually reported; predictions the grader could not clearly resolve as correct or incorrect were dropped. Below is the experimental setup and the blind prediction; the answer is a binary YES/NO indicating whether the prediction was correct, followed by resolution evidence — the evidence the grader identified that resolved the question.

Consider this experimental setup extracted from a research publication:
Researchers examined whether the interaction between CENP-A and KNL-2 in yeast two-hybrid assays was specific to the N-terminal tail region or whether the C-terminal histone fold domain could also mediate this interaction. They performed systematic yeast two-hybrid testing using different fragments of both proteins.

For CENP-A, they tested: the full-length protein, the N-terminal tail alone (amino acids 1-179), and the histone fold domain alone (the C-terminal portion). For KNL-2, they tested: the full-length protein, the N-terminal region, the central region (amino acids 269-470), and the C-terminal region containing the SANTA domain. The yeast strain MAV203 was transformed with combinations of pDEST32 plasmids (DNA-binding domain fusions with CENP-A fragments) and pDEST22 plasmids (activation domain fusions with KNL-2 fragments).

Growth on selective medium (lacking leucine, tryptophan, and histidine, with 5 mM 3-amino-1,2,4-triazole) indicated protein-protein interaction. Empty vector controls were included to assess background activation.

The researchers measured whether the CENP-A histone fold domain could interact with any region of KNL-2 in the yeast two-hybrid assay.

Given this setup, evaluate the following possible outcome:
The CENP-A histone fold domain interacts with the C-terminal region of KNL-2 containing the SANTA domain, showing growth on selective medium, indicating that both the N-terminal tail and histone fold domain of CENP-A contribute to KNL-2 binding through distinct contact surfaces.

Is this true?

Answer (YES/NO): NO